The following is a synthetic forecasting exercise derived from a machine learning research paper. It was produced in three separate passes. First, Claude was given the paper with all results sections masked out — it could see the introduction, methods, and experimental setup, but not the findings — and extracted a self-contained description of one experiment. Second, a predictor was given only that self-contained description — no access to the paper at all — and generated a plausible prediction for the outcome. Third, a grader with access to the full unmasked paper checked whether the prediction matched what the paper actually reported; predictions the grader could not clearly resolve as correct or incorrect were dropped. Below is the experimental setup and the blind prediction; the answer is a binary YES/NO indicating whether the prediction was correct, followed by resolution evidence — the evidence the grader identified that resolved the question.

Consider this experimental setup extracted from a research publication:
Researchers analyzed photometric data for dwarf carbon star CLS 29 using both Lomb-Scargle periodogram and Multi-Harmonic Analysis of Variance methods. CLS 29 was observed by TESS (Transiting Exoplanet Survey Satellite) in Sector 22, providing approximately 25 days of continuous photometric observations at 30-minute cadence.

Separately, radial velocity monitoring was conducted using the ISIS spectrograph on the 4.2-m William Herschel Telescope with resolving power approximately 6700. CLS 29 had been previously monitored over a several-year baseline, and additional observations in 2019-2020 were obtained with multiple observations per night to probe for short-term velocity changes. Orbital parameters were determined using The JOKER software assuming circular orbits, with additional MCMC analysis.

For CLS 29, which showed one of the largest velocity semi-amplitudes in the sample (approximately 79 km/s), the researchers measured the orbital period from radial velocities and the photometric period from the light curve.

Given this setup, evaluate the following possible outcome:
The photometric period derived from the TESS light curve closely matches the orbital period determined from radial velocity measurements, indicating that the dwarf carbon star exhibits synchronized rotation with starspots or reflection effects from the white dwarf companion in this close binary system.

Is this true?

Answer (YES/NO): NO